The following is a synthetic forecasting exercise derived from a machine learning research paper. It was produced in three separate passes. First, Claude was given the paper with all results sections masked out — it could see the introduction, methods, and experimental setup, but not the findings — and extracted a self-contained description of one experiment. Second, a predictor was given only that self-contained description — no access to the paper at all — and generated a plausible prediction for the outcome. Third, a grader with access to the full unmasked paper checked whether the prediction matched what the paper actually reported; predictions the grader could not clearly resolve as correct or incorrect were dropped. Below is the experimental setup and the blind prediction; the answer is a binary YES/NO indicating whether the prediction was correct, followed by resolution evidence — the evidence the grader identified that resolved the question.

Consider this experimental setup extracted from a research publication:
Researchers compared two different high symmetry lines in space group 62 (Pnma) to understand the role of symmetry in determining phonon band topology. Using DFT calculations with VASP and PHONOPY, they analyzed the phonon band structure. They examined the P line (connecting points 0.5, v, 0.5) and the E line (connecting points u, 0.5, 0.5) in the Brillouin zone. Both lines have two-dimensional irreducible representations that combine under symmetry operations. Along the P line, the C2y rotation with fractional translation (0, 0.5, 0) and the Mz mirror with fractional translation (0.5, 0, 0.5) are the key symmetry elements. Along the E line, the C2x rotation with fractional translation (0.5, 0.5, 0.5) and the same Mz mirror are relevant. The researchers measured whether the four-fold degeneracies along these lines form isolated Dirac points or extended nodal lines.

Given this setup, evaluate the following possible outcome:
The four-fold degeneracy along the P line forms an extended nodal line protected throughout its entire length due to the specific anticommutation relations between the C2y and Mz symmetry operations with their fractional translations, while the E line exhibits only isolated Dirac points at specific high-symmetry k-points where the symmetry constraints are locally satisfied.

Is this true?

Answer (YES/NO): NO